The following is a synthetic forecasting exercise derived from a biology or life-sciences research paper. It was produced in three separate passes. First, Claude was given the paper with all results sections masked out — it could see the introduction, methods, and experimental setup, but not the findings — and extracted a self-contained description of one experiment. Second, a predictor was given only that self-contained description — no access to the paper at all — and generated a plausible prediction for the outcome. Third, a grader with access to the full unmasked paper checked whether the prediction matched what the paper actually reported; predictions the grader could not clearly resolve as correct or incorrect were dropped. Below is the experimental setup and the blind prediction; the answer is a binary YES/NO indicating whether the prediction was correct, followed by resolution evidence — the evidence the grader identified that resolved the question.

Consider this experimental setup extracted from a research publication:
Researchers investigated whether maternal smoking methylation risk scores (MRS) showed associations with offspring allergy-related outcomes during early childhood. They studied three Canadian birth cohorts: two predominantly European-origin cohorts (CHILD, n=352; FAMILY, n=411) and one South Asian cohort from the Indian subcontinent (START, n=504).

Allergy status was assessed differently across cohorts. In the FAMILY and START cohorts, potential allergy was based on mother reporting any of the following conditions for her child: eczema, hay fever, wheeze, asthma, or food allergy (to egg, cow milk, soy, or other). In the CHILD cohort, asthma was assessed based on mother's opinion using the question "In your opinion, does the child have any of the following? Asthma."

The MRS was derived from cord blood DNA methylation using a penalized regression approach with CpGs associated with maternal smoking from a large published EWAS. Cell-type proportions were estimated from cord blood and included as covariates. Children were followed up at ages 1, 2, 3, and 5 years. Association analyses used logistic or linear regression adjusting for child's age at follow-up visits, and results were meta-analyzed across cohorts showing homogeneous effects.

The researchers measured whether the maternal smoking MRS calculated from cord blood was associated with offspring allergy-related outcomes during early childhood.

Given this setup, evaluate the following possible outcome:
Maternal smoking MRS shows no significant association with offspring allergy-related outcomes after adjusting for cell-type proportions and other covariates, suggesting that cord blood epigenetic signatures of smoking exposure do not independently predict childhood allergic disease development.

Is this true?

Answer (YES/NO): YES